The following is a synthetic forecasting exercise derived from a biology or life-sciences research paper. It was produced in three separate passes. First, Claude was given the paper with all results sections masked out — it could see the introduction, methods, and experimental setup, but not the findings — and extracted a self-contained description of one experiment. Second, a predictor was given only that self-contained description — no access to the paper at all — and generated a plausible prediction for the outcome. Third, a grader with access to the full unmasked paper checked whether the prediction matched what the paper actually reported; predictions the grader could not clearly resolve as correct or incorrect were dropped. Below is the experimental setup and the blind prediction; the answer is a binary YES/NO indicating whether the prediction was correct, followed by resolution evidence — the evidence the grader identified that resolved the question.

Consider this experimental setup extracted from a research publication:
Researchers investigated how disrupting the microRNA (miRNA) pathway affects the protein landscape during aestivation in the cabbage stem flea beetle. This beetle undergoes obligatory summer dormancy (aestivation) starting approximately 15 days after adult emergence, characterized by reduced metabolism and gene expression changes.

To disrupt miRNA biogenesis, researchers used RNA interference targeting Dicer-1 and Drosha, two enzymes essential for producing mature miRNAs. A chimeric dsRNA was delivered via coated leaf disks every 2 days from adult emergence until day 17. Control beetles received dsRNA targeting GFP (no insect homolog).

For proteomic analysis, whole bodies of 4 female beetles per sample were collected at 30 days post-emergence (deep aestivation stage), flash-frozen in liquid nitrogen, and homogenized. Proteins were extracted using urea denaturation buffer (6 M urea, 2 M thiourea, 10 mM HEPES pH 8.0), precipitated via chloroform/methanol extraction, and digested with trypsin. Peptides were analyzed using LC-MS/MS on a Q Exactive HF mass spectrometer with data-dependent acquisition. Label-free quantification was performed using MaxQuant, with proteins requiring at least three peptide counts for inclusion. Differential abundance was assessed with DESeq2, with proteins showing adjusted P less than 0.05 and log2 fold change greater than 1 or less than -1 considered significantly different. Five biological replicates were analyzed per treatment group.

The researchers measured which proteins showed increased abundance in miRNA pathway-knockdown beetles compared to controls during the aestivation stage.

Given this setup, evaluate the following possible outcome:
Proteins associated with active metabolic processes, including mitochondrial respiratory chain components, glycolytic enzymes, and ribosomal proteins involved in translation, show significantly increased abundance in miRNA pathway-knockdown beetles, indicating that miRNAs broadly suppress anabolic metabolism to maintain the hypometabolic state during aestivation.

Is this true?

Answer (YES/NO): NO